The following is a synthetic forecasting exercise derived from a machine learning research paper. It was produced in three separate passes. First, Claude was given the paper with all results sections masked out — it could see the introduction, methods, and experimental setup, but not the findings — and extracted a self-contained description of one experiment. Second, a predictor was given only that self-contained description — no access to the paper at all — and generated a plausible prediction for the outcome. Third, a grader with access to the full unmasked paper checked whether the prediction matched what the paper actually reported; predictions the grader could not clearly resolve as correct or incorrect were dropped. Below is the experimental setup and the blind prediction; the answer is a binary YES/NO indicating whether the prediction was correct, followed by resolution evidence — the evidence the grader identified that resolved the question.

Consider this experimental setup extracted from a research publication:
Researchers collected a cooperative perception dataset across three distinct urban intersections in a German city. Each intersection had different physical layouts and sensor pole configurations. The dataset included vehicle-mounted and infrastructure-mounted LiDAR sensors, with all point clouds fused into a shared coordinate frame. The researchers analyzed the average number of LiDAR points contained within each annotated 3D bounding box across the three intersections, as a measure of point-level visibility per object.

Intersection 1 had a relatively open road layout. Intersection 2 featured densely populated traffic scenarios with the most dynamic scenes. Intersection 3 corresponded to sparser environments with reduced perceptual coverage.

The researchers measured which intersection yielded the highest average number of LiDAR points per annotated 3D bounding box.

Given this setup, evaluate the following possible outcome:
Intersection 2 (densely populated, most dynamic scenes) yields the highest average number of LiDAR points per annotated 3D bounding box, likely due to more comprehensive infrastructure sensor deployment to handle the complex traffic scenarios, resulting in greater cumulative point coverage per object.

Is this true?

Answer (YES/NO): NO